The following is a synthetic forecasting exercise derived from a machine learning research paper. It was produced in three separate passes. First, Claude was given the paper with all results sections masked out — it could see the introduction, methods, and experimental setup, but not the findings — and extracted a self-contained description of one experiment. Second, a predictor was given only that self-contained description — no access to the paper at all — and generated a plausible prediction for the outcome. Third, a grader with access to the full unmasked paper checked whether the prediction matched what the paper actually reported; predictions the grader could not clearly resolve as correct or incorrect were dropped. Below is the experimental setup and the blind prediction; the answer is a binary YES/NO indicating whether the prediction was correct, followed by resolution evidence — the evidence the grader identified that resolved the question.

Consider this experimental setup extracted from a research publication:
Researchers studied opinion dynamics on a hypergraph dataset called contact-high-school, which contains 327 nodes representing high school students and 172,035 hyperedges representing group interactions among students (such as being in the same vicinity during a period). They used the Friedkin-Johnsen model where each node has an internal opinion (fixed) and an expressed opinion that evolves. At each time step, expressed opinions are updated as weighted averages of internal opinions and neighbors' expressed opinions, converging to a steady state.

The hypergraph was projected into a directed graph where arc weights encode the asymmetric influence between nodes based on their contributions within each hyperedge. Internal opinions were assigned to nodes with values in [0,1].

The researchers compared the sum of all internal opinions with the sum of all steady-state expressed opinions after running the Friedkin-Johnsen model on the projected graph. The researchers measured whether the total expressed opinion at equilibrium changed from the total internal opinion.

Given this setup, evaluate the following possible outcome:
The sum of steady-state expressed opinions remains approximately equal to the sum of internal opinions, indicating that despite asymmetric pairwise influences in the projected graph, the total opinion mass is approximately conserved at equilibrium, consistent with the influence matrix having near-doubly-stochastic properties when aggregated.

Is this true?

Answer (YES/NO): NO